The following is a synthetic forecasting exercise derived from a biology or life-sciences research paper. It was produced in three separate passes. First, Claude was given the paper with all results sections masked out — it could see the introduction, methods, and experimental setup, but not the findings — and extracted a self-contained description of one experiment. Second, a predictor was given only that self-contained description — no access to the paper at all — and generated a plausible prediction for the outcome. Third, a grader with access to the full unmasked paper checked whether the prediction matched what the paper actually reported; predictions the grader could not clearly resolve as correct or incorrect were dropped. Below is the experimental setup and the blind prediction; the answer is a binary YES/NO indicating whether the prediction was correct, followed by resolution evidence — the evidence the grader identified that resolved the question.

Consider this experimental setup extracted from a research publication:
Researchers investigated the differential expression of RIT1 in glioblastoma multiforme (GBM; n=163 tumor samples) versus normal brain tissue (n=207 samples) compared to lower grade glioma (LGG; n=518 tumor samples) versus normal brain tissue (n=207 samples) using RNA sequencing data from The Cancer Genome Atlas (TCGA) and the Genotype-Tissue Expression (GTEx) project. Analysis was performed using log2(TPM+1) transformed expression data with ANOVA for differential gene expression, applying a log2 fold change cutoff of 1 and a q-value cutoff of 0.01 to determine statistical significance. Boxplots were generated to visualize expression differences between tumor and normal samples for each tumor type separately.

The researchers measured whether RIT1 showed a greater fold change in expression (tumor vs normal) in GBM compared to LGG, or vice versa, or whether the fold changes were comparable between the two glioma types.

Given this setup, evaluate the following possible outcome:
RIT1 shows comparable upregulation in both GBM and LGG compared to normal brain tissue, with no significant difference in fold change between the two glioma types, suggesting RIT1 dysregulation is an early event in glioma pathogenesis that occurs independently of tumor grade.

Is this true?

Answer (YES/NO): NO